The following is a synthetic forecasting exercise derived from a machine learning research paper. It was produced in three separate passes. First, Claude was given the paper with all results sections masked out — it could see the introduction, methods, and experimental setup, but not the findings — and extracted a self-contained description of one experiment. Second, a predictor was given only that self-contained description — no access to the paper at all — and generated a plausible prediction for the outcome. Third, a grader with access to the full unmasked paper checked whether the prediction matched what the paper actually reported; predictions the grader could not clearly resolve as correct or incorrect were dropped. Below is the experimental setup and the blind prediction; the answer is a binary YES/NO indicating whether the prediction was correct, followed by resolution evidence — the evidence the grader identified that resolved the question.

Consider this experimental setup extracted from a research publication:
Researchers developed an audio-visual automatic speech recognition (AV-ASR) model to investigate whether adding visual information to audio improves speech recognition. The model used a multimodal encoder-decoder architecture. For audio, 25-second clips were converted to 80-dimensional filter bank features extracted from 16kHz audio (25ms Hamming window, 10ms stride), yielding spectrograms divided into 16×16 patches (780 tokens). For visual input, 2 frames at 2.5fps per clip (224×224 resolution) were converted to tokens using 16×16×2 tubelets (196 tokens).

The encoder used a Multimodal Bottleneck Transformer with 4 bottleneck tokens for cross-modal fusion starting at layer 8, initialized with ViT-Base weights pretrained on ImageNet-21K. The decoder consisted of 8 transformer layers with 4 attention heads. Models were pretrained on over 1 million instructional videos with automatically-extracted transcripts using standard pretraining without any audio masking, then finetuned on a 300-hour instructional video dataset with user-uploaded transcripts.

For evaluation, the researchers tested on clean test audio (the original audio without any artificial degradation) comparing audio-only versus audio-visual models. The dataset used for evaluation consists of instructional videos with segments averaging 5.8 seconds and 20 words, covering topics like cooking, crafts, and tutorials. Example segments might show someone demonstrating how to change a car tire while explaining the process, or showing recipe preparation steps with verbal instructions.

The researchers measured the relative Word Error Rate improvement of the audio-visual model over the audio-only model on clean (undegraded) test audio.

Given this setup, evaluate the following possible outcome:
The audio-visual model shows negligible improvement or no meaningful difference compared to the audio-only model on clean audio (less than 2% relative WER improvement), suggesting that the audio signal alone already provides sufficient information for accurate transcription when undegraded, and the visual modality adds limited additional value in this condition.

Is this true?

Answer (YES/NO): YES